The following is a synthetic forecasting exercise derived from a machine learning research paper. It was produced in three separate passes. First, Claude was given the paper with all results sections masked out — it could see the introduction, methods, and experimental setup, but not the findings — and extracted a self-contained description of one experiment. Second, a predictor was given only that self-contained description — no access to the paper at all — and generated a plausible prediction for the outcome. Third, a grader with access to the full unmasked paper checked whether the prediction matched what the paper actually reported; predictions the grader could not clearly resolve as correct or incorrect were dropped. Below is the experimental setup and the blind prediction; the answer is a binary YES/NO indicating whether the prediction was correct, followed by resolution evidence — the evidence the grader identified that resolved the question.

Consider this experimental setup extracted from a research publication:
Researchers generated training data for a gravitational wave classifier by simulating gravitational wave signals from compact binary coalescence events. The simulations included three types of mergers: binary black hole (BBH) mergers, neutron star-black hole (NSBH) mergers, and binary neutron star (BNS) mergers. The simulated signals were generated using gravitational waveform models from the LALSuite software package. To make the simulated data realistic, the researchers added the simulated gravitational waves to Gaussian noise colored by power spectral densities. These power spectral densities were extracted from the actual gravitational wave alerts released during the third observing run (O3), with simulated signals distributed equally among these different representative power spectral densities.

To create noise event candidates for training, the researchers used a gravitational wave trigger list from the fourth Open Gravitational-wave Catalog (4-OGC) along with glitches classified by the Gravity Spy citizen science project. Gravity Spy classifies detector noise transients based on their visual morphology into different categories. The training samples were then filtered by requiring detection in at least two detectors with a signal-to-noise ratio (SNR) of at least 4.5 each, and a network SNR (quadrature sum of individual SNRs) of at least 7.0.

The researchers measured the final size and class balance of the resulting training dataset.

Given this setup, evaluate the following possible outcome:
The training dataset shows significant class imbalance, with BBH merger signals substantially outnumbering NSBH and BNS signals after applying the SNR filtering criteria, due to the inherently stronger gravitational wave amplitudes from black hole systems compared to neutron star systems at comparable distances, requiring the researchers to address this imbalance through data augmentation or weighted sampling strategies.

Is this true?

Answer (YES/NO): NO